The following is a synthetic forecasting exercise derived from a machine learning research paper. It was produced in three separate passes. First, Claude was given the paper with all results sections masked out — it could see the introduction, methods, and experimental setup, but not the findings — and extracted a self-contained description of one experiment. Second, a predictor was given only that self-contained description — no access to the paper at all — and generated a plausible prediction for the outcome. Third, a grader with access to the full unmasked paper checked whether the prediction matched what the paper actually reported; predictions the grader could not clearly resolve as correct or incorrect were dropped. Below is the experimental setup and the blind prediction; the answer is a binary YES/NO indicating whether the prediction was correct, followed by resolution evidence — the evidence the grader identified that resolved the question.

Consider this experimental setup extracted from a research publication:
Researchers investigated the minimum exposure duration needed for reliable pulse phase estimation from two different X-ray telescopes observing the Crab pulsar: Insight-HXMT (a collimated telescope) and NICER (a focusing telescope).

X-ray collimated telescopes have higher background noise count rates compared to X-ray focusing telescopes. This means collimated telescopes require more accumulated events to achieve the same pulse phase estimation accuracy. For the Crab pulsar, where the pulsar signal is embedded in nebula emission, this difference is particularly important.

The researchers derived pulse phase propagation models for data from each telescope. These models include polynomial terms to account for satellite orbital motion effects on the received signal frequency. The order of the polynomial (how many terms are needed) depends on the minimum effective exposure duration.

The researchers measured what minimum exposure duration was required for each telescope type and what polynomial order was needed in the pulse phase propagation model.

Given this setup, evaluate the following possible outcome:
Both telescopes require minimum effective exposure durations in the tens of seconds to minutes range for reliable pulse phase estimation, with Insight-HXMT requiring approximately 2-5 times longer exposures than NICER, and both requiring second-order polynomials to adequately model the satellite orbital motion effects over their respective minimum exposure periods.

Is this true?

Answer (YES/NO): NO